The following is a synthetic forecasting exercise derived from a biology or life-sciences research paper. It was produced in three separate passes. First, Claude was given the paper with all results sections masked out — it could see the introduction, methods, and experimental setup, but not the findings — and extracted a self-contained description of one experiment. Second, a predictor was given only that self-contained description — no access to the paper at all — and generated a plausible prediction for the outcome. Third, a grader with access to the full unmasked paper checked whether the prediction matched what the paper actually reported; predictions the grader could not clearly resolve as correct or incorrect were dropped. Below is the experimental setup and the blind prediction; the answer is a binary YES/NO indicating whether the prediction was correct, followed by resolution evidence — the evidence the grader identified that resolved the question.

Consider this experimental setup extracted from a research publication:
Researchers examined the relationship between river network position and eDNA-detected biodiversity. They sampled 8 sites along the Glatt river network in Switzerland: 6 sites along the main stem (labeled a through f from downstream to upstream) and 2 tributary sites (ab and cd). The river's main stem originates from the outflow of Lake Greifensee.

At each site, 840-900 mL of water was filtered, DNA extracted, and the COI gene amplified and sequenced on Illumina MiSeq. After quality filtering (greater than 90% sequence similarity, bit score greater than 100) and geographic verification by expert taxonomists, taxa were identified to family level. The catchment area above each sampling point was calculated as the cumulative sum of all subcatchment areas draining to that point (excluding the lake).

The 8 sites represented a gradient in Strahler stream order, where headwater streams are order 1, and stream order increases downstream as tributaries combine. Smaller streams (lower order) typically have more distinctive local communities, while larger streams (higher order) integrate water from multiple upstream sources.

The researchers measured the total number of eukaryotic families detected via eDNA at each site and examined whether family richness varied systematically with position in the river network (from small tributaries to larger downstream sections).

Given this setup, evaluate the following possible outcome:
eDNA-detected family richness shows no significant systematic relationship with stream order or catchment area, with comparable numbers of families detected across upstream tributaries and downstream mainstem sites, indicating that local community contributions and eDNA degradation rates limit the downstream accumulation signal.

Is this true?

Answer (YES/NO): NO